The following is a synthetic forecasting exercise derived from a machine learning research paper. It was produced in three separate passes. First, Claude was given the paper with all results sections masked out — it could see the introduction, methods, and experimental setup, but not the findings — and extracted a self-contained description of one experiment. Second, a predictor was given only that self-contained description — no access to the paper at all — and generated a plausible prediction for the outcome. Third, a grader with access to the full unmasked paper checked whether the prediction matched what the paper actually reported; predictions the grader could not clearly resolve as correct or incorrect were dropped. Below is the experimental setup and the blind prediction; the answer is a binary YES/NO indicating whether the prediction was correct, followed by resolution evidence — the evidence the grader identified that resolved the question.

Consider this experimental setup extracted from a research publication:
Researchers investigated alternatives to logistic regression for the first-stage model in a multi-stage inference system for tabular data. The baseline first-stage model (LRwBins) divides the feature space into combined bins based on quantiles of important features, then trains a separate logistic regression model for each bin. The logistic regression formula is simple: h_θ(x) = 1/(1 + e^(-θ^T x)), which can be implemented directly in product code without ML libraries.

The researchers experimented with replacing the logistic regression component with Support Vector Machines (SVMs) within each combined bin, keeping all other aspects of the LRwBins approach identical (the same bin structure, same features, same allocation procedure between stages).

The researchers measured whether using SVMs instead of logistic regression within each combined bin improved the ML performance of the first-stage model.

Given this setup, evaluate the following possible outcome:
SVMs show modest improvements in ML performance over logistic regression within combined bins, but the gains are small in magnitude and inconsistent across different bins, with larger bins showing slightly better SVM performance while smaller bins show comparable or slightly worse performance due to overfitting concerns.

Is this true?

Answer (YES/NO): NO